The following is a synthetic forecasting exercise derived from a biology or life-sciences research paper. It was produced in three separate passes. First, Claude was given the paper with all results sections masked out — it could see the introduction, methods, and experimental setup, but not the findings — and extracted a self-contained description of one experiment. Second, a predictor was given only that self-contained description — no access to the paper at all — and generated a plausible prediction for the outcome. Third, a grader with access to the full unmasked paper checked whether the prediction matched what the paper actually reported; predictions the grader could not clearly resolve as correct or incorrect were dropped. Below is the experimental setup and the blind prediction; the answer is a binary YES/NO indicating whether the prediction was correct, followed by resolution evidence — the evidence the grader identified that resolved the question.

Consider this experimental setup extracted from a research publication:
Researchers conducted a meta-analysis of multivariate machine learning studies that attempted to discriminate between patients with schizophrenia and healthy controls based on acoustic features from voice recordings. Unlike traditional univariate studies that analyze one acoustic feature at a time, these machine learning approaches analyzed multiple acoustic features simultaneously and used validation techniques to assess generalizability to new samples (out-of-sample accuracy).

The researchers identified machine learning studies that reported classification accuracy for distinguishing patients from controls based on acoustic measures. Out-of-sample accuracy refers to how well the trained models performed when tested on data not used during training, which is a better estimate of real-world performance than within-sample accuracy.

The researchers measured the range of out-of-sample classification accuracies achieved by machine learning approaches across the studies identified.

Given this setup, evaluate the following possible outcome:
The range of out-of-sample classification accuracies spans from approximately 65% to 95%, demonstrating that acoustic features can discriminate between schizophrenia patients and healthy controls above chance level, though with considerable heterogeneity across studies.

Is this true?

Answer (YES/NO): NO